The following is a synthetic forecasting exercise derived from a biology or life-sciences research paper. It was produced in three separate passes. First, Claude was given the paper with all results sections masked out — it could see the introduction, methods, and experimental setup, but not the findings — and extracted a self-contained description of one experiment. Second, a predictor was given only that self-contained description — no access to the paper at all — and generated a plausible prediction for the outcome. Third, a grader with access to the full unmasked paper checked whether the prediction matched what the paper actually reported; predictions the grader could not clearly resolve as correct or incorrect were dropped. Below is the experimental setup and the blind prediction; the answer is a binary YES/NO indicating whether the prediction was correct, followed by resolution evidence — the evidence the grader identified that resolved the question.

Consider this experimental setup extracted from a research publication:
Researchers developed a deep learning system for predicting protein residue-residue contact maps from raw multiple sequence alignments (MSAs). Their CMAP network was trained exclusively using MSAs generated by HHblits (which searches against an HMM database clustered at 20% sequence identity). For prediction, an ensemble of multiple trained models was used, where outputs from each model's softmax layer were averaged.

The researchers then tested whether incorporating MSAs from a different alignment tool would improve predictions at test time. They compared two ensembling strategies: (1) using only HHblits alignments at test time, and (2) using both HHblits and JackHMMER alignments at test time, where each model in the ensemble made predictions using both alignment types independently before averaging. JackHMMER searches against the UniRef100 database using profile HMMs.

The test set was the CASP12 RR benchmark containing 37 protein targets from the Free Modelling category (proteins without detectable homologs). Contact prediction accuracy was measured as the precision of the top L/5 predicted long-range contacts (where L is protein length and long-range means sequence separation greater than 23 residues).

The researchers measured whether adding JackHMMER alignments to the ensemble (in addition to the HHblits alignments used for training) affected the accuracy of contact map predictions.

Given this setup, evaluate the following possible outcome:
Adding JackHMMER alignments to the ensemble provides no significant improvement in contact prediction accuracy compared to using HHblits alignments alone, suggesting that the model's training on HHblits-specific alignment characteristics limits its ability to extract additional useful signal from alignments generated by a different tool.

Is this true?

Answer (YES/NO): NO